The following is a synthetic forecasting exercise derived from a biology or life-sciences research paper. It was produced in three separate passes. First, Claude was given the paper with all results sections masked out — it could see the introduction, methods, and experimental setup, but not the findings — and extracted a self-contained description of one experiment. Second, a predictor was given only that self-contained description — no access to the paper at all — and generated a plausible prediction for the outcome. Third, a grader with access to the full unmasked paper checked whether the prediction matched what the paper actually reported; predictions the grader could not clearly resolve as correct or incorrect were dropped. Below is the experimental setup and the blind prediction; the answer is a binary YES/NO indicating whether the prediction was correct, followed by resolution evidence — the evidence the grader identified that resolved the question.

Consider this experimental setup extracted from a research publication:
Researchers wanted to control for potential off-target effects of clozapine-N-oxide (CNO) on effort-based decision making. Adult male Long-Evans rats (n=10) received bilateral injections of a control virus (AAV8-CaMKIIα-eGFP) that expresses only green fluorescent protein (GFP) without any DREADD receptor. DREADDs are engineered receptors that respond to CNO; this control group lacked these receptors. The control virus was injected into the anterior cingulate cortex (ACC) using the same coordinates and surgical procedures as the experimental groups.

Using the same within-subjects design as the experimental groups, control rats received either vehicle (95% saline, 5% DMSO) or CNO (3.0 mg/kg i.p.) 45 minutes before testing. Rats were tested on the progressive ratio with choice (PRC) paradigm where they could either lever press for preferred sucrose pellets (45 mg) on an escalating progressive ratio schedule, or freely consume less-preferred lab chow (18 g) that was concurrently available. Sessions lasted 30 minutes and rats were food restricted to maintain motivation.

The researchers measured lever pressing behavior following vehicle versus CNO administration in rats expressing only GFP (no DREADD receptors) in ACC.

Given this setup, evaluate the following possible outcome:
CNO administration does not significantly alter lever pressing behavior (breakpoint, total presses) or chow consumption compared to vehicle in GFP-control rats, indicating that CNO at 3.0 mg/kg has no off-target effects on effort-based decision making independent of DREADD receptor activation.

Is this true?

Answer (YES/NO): YES